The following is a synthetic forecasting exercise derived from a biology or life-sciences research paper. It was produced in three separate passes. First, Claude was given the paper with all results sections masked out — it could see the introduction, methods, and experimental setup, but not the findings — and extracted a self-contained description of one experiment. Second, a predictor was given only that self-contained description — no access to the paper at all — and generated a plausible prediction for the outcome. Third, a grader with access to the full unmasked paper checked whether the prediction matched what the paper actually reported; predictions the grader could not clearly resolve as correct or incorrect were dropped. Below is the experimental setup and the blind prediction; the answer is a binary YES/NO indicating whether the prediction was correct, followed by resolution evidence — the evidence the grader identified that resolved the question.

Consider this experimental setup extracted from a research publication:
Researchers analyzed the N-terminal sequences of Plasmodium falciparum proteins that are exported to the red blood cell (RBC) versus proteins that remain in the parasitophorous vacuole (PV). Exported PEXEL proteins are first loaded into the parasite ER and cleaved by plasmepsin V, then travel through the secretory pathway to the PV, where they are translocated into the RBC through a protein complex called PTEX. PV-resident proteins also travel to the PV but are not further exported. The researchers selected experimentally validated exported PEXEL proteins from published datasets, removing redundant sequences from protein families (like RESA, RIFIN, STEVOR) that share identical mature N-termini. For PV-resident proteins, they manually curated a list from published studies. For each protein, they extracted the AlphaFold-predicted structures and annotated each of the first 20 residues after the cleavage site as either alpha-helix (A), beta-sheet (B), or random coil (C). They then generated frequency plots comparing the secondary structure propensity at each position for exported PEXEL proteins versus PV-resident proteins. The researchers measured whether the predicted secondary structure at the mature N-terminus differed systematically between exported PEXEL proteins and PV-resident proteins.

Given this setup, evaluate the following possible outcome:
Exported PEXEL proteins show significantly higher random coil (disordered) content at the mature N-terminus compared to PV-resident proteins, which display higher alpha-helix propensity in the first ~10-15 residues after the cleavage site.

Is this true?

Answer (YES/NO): NO